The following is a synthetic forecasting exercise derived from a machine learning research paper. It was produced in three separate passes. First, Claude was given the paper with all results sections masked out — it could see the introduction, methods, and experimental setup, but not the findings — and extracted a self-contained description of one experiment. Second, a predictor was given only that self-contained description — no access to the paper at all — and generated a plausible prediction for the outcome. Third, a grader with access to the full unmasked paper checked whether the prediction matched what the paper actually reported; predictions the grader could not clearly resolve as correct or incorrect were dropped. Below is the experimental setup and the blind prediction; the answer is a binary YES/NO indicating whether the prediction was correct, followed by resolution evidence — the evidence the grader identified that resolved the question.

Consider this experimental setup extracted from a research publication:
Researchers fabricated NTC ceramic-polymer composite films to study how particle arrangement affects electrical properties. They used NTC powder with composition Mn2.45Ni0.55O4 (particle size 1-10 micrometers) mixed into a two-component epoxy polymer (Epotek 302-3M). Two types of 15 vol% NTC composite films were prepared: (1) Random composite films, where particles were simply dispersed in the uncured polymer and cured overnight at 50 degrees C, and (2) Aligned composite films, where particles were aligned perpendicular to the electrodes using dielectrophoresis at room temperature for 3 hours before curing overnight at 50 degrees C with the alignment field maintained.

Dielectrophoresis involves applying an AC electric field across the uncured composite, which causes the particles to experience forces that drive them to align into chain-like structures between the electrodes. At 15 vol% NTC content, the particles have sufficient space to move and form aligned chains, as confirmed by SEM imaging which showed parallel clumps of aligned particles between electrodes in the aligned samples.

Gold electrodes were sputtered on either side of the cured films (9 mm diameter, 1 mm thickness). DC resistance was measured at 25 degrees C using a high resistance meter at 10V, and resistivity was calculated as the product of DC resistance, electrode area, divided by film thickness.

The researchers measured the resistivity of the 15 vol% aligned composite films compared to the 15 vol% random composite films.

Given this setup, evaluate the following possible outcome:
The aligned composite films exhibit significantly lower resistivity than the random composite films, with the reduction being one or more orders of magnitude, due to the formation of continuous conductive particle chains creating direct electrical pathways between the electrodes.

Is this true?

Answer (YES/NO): NO